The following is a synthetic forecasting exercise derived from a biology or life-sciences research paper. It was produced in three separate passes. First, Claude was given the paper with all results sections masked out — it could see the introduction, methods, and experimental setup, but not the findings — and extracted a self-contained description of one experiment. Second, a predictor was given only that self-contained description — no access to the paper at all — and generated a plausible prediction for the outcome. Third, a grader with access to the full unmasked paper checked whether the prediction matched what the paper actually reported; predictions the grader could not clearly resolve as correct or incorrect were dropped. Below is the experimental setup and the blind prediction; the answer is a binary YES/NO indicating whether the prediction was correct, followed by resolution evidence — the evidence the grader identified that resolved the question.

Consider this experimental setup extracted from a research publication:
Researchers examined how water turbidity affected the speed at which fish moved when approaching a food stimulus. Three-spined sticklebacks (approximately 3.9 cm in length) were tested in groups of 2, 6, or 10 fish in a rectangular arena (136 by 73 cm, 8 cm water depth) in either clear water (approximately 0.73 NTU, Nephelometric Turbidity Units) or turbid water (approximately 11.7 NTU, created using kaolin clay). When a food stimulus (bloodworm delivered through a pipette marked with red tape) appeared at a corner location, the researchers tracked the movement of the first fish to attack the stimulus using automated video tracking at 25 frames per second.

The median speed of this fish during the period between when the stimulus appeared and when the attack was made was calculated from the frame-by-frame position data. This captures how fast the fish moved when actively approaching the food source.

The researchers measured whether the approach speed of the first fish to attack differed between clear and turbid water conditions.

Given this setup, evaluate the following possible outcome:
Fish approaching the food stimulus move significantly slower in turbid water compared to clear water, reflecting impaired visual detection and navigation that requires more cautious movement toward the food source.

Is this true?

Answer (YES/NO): NO